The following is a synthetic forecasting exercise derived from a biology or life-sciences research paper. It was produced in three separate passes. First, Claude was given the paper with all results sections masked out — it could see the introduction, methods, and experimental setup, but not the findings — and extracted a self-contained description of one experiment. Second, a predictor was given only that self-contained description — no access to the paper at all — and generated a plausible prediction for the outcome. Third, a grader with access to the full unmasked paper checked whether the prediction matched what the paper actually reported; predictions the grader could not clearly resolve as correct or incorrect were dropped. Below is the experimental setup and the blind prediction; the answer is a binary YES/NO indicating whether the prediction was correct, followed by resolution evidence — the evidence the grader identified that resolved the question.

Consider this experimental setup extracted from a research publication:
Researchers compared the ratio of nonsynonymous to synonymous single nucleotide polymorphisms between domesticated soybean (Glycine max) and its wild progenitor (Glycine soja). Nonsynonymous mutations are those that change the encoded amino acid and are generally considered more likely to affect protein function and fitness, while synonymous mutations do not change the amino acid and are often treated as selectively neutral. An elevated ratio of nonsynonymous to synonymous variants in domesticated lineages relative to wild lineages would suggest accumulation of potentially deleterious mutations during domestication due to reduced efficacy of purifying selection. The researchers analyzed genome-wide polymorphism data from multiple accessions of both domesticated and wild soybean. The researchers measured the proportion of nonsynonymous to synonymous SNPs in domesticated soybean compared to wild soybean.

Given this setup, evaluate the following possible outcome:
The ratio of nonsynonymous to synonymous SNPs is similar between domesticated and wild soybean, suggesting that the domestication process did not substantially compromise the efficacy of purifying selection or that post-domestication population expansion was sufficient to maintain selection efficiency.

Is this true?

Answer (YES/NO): YES